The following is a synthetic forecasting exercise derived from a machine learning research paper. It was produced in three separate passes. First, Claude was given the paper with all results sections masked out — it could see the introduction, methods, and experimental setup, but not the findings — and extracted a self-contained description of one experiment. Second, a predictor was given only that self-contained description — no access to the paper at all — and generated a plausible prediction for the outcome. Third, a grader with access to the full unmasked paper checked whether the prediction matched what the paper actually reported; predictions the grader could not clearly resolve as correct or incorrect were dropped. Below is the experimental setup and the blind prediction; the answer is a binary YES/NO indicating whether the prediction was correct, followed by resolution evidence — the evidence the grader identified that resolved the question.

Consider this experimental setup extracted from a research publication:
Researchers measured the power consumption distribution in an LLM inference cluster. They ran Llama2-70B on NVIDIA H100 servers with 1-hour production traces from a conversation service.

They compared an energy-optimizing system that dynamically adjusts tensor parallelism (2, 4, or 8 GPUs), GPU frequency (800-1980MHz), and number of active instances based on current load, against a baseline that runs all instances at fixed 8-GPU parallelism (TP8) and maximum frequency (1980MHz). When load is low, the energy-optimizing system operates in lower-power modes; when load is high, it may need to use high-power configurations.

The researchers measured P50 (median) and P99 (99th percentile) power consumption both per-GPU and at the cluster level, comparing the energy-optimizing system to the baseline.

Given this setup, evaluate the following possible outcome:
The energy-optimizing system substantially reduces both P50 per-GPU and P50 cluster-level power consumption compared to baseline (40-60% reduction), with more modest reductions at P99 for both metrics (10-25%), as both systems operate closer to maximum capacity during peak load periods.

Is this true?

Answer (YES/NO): NO